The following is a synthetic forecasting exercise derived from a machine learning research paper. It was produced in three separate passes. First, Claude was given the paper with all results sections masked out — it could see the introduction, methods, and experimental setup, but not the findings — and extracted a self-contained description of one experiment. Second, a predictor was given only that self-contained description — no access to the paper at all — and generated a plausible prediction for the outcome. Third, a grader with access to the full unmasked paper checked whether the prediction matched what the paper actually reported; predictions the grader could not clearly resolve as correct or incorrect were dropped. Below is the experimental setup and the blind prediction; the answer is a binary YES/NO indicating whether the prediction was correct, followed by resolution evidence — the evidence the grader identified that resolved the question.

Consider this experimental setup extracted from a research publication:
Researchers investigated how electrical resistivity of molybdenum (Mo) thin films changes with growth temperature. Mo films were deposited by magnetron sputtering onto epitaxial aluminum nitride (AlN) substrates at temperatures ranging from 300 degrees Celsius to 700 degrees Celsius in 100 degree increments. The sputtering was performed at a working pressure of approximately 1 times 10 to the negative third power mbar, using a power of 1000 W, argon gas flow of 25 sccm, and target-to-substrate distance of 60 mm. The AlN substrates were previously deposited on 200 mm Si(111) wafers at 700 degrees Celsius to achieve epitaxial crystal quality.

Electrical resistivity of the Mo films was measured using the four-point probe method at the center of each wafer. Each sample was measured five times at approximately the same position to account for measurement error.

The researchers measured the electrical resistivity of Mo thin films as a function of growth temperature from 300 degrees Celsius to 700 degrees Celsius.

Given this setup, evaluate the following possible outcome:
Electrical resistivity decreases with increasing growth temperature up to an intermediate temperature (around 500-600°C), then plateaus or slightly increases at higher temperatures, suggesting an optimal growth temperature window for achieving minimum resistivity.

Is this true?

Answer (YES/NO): NO